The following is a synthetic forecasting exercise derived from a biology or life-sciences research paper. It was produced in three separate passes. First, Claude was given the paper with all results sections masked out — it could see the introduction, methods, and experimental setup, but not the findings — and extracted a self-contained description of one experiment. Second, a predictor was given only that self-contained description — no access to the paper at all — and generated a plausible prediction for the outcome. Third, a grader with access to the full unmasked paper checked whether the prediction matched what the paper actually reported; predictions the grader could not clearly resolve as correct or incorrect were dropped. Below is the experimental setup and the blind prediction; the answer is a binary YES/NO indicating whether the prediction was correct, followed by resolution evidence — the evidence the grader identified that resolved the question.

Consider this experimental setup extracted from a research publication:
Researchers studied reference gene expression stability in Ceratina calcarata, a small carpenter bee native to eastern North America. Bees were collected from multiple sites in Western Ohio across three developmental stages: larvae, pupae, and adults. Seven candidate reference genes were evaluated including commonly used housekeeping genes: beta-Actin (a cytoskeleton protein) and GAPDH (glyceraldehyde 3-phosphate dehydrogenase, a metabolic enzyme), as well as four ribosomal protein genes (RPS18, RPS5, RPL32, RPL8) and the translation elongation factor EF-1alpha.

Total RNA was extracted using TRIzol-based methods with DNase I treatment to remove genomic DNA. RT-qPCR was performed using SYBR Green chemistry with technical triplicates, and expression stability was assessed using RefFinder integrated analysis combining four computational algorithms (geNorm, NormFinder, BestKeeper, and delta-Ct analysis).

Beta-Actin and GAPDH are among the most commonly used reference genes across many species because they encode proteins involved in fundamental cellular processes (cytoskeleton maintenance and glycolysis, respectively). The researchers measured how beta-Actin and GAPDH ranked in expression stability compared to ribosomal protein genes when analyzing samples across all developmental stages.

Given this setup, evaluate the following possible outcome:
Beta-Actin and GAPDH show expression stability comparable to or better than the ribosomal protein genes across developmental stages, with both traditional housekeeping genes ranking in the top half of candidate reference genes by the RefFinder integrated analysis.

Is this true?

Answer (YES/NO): NO